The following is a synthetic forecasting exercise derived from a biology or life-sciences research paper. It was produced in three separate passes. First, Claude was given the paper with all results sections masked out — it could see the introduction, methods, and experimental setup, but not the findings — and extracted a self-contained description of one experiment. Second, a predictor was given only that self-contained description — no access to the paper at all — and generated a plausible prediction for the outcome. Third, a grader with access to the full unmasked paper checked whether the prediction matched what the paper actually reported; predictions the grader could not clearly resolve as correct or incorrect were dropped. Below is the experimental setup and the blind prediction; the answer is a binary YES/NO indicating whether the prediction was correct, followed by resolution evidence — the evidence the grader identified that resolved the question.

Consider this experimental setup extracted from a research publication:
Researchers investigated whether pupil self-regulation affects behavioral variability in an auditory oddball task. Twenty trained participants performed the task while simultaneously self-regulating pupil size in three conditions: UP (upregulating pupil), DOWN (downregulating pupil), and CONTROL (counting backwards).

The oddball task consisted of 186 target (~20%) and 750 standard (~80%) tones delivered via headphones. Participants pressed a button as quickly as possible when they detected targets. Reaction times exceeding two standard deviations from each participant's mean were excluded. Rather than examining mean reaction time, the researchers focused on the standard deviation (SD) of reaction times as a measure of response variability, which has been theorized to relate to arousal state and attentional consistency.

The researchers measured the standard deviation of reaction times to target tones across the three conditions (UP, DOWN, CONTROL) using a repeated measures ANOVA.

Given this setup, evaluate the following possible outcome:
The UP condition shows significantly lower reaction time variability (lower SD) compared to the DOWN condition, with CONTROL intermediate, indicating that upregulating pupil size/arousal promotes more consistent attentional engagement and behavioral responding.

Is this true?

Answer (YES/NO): NO